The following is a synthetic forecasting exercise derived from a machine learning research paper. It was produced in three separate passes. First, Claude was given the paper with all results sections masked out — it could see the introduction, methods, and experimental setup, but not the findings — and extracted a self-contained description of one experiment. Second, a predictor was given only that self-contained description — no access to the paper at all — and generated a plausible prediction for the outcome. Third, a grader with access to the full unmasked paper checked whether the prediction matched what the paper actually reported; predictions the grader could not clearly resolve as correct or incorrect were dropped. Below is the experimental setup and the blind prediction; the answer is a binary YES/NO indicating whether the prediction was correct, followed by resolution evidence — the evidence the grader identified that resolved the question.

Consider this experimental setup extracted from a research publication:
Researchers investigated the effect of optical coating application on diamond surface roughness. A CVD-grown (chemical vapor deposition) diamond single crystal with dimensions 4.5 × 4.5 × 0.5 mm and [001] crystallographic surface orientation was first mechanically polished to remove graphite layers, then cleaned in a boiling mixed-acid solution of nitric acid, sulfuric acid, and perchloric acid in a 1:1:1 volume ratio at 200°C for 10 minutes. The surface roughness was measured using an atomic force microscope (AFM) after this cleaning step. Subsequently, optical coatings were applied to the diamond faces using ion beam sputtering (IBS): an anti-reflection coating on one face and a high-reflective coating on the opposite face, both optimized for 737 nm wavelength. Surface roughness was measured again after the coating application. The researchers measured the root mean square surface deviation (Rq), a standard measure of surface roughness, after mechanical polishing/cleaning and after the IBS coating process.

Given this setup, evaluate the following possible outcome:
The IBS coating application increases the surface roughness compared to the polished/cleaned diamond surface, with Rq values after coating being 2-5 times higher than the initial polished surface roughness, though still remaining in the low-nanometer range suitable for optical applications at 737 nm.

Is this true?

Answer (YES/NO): YES